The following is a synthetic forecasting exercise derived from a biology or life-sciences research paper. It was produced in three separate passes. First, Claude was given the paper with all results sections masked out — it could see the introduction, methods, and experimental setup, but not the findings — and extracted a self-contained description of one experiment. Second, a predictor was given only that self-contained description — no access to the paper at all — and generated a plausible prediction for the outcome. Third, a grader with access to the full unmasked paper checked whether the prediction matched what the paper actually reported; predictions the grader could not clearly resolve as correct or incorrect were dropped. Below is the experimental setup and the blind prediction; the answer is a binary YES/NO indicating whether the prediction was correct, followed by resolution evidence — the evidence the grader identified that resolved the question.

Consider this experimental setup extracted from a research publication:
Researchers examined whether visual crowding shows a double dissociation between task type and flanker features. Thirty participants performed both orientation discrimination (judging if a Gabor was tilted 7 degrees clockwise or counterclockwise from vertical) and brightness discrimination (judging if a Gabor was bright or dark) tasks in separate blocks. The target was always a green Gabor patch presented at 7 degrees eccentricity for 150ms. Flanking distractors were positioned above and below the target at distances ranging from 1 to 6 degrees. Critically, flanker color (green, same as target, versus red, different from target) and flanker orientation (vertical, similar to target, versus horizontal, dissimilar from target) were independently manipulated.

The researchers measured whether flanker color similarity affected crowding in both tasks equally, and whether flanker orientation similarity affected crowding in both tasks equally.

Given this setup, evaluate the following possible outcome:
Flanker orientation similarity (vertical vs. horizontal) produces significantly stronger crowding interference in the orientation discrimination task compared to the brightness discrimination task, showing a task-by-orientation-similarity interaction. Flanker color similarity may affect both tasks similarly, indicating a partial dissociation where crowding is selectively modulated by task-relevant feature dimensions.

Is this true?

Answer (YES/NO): NO